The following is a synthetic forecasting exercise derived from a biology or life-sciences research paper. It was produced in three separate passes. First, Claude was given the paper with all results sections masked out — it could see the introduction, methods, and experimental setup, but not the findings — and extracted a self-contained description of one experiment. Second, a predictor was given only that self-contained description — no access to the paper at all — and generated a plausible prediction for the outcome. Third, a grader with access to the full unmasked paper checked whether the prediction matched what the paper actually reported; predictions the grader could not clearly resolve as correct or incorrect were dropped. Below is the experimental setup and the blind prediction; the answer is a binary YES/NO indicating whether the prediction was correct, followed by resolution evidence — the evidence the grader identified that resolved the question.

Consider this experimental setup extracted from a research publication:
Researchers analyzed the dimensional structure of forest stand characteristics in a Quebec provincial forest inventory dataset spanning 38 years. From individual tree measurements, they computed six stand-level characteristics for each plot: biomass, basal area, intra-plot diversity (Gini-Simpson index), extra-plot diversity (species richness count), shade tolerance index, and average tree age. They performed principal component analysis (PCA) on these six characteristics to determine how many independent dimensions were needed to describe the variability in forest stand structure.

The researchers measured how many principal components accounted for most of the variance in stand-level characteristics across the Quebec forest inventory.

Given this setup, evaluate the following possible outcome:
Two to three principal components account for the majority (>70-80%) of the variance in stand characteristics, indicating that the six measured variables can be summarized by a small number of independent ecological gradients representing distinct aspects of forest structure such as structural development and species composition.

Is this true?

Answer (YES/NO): NO